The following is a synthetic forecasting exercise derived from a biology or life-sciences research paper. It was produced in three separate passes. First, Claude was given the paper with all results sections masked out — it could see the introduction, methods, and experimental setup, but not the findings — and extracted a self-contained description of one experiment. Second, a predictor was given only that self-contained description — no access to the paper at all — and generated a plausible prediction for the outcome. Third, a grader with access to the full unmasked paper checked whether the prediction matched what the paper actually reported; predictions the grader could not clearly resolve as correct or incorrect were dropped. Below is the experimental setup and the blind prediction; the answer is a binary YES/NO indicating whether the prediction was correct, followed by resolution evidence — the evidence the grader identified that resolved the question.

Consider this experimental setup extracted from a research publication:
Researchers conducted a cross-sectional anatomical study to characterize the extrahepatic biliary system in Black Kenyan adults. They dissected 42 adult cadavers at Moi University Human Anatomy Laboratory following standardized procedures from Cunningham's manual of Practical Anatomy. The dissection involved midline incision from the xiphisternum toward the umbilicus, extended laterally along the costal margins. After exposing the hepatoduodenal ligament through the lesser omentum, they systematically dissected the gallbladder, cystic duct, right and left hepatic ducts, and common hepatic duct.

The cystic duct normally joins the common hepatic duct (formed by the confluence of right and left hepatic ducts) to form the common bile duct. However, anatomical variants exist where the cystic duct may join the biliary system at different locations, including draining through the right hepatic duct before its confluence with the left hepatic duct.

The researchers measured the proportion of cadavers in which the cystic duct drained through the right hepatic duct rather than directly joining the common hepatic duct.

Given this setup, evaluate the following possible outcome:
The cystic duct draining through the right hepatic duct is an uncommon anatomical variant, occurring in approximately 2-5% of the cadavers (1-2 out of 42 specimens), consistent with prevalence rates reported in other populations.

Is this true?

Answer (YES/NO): YES